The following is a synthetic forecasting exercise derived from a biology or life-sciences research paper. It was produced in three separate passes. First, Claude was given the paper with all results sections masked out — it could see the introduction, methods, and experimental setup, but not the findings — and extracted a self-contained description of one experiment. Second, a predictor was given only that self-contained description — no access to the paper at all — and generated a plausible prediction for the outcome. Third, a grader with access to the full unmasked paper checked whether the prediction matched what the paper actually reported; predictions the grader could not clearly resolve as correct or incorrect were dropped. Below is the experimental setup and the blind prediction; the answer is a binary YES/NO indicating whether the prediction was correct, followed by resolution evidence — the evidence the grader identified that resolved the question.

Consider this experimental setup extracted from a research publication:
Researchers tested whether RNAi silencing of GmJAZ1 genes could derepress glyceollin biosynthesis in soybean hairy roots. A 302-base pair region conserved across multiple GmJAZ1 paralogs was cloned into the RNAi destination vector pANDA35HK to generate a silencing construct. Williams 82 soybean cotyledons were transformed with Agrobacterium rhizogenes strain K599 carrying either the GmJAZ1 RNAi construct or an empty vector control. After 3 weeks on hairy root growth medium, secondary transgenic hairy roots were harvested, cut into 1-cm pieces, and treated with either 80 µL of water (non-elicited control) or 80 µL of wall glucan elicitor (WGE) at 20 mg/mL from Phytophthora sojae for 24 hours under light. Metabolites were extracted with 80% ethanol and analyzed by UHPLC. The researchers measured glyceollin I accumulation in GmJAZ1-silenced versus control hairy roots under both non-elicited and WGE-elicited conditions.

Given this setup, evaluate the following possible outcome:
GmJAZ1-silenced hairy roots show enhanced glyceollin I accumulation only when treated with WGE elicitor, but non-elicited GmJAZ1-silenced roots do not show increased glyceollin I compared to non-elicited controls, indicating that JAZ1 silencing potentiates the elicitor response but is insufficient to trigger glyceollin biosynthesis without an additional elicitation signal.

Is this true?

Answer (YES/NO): NO